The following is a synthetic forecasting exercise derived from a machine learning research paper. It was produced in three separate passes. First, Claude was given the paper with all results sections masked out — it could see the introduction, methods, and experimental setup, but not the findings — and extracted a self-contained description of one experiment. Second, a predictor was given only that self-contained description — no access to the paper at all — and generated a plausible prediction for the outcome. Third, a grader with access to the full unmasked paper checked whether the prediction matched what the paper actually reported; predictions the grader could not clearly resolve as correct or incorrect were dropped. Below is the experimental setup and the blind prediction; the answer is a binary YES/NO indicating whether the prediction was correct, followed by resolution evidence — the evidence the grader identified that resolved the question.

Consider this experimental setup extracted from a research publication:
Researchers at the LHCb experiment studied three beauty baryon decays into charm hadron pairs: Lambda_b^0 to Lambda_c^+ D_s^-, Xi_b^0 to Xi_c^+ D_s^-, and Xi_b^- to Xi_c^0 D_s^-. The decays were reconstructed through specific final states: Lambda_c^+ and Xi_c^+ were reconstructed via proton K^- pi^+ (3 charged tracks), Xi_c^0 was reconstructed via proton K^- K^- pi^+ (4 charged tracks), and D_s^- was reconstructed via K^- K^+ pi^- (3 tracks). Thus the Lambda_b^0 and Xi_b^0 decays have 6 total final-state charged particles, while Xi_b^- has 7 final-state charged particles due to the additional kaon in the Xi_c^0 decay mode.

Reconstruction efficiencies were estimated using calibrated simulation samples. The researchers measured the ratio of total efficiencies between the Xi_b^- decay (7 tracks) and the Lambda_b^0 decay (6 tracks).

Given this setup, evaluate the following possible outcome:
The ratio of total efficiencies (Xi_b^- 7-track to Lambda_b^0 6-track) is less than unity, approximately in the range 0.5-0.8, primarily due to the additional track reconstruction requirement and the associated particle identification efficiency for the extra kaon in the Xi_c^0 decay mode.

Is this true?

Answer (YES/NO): YES